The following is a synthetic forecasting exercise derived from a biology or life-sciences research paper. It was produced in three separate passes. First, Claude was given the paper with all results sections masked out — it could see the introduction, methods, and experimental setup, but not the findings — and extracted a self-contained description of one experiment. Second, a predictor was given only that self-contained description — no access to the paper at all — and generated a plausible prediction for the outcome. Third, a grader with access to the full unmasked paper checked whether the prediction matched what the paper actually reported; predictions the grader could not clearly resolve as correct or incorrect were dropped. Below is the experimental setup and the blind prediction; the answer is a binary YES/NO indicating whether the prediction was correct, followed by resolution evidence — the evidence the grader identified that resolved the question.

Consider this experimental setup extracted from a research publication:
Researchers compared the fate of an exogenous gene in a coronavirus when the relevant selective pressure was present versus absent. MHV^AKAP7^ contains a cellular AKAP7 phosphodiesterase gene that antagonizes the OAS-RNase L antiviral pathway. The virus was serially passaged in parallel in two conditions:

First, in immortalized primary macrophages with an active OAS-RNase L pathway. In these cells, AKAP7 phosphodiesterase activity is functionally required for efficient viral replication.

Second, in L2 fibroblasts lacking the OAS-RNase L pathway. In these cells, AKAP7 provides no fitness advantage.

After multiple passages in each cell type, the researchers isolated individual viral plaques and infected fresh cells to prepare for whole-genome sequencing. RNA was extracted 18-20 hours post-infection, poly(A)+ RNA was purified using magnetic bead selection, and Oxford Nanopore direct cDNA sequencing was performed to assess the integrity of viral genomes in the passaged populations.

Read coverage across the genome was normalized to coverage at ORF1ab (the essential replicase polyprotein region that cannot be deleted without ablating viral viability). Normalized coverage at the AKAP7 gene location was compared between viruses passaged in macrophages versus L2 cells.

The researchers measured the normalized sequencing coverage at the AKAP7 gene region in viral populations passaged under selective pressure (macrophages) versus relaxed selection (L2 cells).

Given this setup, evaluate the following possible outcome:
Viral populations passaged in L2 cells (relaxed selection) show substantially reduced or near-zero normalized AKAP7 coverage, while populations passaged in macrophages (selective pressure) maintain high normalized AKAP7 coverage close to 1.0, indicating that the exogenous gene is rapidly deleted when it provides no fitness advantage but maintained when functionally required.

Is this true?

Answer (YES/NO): YES